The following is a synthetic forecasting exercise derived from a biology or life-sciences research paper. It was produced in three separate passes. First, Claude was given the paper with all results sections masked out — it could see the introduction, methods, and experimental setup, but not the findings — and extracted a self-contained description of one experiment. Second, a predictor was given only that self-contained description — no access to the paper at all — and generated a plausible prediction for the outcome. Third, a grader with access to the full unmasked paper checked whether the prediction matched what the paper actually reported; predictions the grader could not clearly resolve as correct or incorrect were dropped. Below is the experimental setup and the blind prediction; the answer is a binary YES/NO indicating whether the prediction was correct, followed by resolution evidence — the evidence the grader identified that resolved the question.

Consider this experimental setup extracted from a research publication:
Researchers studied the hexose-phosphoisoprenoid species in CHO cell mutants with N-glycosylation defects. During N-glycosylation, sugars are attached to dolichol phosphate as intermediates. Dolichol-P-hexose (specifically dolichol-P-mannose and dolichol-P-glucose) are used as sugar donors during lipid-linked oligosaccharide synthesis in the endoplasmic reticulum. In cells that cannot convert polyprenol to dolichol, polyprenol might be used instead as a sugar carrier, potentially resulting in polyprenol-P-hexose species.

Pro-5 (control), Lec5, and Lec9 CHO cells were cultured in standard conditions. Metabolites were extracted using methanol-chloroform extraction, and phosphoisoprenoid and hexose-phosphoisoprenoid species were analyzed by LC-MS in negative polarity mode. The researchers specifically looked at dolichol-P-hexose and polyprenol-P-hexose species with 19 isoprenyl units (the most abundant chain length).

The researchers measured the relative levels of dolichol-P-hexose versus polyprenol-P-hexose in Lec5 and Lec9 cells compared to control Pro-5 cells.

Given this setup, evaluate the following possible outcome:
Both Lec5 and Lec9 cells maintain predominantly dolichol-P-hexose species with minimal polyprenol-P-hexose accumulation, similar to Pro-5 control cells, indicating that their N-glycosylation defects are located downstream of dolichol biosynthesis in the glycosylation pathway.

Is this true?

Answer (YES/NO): NO